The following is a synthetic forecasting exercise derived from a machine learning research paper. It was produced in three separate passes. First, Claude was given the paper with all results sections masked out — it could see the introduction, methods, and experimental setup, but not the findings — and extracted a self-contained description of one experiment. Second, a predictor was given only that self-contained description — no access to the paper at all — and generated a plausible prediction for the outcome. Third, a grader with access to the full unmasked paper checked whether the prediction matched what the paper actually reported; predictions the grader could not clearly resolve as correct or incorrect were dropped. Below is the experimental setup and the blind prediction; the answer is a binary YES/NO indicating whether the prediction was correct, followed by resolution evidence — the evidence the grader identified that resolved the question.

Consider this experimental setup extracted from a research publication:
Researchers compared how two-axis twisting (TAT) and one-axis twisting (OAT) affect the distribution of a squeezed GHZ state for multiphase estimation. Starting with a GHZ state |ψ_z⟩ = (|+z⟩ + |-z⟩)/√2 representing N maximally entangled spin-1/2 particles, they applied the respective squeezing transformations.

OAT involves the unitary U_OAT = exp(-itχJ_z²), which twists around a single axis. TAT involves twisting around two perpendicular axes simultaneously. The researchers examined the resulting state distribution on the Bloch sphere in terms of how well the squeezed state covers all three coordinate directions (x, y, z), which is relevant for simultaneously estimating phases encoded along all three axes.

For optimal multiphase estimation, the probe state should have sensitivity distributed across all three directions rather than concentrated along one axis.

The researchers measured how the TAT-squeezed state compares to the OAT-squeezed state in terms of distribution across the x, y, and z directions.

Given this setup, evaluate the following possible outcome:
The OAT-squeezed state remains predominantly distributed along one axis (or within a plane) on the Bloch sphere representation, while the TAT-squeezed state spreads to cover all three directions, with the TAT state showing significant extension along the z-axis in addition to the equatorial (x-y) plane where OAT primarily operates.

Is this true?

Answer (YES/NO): NO